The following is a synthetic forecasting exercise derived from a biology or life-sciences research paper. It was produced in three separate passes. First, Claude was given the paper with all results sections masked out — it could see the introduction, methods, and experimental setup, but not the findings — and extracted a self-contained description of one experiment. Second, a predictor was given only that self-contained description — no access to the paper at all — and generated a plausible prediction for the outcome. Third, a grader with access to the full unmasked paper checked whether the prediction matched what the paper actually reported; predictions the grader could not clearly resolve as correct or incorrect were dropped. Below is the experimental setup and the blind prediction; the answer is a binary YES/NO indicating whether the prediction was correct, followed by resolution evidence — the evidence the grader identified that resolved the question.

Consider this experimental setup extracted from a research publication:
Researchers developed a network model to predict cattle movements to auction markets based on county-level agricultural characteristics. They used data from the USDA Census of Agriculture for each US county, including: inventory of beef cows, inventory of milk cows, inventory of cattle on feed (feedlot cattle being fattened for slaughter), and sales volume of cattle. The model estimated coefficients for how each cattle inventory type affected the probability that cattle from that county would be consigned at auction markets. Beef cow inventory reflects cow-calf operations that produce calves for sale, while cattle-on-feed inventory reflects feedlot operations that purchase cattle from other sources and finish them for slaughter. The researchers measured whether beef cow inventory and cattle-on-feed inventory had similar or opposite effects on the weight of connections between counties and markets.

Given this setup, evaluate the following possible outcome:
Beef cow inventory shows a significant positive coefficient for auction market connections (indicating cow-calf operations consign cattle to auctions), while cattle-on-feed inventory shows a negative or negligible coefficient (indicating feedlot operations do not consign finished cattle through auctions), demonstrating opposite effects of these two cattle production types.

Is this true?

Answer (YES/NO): YES